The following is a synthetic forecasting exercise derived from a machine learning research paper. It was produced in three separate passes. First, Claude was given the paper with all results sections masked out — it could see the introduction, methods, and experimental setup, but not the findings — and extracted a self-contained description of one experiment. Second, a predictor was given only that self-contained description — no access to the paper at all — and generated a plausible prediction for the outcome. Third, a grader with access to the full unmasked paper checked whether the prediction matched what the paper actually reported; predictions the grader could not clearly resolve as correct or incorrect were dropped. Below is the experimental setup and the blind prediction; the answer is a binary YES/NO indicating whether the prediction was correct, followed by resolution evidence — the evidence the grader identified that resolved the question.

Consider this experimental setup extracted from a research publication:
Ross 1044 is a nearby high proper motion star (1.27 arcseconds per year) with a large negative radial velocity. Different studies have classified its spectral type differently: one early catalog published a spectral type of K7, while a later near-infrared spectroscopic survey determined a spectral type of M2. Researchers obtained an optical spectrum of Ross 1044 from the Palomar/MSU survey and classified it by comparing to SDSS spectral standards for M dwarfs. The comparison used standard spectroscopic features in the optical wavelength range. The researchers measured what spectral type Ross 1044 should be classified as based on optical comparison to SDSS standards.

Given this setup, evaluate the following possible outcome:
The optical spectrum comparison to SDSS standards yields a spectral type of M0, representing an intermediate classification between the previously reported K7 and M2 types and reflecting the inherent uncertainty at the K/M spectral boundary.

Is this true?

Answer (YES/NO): YES